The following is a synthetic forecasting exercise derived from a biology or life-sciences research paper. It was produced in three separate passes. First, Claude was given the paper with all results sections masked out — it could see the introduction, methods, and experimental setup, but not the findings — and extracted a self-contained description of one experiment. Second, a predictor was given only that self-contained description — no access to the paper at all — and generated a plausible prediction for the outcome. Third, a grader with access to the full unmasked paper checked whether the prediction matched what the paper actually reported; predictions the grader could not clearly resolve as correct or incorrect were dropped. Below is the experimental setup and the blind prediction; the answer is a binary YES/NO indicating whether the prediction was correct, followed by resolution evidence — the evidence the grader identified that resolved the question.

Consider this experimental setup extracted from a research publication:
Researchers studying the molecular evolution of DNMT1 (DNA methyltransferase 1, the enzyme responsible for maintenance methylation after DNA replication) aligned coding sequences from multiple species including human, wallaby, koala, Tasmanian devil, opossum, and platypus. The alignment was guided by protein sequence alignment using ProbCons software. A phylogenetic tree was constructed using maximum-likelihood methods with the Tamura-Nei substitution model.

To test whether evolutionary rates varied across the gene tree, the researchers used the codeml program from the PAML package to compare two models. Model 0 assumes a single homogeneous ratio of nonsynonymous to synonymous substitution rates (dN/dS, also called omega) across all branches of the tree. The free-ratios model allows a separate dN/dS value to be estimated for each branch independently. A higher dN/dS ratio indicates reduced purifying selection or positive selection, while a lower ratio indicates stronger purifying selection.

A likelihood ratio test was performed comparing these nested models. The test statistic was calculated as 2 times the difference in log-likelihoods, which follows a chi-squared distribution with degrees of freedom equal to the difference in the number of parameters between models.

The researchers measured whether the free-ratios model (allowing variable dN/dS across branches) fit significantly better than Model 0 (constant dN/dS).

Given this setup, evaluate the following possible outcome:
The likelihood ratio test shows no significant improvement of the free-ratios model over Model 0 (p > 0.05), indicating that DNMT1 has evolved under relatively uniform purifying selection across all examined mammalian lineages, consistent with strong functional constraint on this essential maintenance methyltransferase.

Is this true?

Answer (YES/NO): NO